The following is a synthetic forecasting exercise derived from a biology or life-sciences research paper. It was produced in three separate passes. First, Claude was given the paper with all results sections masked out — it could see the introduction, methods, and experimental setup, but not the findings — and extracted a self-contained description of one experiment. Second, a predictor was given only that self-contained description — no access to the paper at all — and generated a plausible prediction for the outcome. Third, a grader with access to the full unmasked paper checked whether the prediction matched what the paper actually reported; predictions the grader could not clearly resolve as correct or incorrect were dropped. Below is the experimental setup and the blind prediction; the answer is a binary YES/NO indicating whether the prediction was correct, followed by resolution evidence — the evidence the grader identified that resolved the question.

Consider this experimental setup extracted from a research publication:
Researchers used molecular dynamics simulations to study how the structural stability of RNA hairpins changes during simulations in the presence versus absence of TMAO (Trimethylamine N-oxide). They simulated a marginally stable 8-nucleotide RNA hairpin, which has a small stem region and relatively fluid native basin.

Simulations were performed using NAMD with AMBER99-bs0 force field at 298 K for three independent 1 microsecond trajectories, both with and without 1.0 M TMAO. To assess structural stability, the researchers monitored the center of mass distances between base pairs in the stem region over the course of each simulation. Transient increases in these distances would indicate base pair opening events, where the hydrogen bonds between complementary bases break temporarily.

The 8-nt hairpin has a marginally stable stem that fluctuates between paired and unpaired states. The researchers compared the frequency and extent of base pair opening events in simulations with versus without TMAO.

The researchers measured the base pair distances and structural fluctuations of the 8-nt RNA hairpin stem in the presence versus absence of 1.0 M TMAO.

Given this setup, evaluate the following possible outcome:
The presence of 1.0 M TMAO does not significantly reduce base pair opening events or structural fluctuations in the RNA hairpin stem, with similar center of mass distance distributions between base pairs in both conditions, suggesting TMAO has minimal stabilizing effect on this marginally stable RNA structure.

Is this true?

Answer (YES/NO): YES